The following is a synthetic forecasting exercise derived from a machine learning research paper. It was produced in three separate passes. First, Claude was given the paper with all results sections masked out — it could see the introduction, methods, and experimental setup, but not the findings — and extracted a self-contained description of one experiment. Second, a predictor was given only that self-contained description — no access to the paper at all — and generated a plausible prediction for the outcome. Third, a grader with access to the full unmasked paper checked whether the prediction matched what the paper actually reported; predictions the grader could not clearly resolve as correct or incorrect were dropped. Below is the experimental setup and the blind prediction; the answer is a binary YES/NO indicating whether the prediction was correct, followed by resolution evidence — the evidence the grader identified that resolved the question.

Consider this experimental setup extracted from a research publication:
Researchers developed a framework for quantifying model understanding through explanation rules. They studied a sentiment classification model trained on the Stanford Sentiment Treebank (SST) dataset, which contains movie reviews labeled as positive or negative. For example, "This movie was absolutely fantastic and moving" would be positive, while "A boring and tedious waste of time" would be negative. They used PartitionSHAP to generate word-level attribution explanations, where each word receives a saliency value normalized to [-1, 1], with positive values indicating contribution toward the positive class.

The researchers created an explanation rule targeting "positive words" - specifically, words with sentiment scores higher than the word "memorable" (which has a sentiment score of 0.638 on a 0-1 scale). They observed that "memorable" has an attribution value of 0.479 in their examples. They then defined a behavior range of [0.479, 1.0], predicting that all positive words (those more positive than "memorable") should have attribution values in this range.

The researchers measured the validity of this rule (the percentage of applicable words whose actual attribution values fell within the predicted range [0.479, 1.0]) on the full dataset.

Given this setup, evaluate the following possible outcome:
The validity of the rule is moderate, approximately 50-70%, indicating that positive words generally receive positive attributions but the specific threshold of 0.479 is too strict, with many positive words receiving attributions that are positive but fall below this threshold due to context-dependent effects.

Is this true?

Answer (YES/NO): NO